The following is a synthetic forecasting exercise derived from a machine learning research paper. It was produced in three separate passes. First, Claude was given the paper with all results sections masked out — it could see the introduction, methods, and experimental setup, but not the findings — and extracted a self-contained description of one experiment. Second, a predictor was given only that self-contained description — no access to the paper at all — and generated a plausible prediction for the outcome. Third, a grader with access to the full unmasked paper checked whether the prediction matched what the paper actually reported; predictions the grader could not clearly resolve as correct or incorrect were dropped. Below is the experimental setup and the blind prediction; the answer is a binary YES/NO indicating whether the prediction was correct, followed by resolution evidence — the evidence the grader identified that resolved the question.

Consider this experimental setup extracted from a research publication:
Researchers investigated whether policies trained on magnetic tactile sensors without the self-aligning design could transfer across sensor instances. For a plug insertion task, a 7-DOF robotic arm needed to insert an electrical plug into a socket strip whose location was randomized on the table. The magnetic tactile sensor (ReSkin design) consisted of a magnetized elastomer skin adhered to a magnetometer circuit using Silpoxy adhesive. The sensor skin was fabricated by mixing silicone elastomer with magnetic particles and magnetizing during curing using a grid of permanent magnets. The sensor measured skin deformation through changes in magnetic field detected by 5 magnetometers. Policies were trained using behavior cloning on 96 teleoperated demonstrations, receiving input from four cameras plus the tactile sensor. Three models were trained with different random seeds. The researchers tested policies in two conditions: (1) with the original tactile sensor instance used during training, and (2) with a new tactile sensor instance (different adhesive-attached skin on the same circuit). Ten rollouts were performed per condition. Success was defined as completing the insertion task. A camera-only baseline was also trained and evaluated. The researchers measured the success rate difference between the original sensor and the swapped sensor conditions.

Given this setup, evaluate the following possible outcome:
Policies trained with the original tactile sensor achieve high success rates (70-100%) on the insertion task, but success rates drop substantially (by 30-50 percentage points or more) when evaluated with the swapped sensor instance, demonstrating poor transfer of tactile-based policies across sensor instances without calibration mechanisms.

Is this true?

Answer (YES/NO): NO